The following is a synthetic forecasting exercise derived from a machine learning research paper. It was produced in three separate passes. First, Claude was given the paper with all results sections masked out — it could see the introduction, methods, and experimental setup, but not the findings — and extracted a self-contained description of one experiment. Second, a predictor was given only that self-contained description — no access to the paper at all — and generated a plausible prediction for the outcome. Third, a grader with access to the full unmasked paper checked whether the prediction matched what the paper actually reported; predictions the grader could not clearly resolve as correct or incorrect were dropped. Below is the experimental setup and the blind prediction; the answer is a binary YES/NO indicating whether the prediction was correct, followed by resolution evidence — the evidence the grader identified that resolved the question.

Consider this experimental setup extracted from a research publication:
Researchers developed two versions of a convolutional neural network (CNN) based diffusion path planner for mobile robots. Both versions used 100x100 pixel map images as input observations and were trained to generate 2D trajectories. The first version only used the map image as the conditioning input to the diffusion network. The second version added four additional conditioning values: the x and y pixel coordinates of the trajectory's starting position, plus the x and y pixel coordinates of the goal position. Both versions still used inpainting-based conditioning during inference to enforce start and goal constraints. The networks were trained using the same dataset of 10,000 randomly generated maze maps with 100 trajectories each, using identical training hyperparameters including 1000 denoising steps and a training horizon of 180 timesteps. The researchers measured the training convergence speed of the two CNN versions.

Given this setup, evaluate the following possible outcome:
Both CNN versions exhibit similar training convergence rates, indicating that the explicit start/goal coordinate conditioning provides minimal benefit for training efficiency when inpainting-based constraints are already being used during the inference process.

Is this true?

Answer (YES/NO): NO